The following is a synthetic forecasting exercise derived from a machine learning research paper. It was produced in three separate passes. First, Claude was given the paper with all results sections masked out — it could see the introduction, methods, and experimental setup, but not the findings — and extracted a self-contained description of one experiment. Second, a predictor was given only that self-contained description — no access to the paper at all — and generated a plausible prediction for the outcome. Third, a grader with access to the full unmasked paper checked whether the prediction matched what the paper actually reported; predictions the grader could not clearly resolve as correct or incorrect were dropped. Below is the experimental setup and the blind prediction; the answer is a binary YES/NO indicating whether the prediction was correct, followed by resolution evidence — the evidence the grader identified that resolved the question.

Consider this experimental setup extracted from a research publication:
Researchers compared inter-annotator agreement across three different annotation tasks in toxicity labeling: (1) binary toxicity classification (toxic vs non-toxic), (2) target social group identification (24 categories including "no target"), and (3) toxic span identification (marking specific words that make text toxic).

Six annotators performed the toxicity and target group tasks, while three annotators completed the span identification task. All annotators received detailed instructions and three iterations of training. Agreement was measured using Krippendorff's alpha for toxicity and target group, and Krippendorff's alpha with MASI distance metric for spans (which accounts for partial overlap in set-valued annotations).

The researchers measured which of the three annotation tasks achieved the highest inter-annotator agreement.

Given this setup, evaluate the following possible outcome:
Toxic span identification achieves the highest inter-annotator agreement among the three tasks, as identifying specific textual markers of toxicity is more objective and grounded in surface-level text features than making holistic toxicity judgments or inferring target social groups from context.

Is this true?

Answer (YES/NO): NO